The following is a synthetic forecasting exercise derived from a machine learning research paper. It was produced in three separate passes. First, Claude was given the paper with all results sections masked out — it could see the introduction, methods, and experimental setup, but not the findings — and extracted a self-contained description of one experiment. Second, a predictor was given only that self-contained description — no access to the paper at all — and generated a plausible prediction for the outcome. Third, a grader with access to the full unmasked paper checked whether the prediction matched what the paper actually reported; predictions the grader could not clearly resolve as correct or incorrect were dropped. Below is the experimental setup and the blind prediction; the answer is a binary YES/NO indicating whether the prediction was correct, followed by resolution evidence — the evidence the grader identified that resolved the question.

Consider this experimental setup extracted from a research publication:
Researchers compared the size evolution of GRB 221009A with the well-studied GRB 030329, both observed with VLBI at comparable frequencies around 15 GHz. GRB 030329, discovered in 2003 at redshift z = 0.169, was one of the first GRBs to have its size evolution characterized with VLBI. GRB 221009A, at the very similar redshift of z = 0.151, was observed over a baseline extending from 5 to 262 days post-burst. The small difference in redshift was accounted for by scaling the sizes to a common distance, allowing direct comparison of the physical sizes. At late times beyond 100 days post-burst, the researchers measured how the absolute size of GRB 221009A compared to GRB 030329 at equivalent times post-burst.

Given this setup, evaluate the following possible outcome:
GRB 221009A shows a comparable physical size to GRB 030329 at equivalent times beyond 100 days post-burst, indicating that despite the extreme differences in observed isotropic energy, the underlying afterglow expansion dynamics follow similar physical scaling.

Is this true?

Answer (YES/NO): NO